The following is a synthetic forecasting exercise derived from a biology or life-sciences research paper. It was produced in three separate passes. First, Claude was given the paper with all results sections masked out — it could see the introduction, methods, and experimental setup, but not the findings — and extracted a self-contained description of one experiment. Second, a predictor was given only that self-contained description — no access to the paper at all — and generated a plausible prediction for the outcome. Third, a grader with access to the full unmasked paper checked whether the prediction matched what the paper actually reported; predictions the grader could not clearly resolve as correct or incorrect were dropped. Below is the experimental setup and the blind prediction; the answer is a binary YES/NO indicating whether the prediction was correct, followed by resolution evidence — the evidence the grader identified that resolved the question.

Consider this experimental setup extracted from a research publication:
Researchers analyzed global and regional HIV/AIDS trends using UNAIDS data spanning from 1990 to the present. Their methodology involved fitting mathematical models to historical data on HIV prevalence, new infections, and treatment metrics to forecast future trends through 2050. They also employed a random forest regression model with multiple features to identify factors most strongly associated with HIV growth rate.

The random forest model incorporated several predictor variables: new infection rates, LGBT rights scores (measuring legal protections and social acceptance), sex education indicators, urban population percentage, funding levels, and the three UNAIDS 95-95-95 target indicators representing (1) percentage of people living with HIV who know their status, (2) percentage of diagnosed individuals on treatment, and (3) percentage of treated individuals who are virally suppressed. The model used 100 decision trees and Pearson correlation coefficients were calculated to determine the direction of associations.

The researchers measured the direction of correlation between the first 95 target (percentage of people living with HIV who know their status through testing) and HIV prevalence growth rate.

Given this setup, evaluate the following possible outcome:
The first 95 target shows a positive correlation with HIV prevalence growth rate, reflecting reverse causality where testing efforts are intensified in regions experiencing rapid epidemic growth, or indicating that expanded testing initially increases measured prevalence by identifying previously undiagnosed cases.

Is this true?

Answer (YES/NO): NO